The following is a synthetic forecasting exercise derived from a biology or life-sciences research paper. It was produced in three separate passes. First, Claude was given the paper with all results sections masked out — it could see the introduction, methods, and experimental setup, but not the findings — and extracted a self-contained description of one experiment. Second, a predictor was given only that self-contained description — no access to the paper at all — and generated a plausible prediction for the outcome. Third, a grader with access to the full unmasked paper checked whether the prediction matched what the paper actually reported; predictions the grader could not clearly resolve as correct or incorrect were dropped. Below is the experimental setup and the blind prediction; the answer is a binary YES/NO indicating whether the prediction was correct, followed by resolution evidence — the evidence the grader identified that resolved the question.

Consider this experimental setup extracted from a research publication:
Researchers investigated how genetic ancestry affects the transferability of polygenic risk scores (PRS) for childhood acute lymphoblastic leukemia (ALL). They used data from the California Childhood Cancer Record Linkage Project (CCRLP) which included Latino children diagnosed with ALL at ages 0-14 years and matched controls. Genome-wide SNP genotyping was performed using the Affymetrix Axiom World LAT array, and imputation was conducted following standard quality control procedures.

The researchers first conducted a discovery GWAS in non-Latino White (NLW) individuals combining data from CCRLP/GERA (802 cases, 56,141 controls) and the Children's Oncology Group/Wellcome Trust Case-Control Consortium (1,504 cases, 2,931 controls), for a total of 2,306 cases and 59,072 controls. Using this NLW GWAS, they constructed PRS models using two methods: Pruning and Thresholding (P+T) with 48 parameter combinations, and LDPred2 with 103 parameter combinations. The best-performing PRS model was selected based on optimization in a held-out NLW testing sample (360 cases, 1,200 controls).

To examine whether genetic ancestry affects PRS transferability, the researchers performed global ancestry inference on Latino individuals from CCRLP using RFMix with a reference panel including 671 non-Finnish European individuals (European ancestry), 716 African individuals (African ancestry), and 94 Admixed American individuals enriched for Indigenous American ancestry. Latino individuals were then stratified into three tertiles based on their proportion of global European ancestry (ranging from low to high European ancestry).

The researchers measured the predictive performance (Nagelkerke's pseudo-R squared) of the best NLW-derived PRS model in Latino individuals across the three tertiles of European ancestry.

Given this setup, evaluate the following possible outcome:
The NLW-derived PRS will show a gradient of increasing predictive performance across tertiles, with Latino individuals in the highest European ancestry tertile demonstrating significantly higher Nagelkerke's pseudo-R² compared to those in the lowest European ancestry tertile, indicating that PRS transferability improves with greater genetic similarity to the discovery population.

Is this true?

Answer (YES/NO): NO